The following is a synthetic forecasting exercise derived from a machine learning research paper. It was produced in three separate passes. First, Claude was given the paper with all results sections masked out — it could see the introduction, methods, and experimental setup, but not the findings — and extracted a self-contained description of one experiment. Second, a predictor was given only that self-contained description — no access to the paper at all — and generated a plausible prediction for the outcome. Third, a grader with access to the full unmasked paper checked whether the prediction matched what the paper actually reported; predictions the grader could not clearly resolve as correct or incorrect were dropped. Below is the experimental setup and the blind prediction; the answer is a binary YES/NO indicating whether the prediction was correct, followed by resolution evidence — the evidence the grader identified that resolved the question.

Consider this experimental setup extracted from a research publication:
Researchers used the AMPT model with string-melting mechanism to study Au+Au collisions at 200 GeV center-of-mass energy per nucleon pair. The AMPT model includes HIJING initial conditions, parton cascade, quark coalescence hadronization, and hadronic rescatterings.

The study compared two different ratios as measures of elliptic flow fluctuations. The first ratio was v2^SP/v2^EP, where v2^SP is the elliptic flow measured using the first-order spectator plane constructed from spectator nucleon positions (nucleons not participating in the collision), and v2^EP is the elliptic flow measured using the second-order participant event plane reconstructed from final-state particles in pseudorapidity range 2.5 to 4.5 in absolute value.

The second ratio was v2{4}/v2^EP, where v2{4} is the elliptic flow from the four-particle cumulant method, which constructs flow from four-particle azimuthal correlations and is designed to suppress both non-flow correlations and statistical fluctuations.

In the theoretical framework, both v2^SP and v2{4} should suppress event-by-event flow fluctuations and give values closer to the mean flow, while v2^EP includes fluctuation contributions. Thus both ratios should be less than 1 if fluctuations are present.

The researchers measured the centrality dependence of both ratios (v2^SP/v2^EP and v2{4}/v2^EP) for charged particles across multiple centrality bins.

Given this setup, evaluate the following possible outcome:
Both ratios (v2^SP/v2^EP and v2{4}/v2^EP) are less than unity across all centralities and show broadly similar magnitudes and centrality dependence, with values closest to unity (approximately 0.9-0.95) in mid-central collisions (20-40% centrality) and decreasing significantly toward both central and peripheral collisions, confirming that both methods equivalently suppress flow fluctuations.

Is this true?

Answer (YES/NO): NO